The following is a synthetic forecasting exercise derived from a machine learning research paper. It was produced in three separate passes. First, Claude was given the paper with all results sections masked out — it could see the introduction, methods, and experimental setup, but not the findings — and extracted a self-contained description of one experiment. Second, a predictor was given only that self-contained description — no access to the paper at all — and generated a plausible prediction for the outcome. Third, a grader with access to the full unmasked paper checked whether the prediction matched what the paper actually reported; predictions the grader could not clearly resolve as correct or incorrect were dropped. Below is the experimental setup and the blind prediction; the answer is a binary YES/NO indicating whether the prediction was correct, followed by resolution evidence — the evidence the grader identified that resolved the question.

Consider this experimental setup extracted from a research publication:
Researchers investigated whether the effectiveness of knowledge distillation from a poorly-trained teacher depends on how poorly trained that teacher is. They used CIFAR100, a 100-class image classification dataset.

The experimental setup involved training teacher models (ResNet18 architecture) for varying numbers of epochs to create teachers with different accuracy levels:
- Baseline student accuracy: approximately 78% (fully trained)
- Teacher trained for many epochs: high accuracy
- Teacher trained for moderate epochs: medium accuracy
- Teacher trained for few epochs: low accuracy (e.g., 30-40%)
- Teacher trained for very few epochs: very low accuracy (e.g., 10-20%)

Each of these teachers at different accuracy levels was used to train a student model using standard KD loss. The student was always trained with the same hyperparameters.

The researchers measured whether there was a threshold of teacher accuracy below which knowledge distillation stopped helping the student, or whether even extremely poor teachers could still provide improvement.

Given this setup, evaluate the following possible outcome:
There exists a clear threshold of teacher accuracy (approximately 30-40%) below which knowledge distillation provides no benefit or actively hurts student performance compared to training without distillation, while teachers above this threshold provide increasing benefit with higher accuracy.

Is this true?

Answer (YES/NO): NO